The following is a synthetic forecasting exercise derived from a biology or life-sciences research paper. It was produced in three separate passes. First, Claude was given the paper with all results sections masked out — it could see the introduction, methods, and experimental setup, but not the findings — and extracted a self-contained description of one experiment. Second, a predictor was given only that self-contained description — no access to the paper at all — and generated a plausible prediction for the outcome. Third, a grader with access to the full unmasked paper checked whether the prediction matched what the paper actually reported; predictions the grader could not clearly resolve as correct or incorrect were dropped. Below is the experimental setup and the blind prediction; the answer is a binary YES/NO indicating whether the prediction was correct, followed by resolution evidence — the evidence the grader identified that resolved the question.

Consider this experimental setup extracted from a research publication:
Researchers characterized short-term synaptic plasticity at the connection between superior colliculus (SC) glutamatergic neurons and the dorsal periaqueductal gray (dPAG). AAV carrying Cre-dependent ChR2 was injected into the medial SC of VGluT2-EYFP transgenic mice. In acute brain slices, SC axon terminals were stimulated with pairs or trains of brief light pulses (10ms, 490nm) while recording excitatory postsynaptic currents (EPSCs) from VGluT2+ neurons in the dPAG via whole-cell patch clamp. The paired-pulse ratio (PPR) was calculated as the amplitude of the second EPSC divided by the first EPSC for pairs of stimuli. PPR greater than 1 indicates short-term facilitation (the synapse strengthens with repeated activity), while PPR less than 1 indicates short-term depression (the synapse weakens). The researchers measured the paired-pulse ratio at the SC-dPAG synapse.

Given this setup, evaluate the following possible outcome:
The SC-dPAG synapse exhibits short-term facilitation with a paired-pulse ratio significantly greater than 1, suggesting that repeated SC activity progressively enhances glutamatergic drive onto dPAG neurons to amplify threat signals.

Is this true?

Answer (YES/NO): YES